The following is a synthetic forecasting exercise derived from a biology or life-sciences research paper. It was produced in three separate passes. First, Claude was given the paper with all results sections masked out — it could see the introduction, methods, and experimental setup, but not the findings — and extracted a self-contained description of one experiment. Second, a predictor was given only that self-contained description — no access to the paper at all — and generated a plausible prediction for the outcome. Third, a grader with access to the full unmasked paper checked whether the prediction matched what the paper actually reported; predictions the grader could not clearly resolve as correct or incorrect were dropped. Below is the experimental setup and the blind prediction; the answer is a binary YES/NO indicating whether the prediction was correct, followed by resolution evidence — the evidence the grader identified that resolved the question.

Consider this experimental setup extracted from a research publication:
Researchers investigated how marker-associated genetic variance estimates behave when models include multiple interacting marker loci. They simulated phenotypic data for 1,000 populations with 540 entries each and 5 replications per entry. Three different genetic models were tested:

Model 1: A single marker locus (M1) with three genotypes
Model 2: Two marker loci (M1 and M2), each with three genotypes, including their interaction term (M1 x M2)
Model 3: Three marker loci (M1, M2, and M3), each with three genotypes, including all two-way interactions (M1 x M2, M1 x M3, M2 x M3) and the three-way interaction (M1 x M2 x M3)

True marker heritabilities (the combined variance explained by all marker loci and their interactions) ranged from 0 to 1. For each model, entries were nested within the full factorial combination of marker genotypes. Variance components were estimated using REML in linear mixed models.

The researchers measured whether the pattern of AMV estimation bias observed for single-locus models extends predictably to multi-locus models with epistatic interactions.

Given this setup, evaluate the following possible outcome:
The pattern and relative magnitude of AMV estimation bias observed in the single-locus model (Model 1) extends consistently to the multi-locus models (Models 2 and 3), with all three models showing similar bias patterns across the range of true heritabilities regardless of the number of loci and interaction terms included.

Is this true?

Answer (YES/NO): NO